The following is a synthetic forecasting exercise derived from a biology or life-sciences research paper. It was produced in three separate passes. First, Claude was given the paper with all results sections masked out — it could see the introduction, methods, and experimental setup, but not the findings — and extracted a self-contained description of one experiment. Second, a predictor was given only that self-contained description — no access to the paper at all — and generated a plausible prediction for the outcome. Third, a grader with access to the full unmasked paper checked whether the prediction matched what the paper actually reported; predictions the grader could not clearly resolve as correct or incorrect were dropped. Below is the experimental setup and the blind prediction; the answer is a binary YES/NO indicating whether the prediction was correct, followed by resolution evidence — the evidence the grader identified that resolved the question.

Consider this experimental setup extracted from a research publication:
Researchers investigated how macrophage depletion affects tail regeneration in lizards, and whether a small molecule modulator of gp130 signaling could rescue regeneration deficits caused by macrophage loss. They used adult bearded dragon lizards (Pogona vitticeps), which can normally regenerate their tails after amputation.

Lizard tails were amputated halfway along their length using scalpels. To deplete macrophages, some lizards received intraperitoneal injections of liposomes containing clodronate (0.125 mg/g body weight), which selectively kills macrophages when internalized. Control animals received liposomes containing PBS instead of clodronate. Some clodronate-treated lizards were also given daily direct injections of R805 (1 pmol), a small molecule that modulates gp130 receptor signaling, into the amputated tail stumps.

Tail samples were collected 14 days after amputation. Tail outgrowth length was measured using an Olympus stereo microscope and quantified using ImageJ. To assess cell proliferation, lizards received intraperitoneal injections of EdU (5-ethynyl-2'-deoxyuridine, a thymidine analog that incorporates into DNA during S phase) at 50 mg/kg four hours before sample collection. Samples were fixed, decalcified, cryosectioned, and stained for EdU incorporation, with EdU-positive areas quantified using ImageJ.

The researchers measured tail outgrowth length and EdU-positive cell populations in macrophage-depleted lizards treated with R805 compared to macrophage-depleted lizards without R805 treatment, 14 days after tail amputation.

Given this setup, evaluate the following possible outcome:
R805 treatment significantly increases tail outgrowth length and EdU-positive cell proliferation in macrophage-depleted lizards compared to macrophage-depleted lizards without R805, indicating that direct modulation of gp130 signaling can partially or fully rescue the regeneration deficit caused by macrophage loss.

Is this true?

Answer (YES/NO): NO